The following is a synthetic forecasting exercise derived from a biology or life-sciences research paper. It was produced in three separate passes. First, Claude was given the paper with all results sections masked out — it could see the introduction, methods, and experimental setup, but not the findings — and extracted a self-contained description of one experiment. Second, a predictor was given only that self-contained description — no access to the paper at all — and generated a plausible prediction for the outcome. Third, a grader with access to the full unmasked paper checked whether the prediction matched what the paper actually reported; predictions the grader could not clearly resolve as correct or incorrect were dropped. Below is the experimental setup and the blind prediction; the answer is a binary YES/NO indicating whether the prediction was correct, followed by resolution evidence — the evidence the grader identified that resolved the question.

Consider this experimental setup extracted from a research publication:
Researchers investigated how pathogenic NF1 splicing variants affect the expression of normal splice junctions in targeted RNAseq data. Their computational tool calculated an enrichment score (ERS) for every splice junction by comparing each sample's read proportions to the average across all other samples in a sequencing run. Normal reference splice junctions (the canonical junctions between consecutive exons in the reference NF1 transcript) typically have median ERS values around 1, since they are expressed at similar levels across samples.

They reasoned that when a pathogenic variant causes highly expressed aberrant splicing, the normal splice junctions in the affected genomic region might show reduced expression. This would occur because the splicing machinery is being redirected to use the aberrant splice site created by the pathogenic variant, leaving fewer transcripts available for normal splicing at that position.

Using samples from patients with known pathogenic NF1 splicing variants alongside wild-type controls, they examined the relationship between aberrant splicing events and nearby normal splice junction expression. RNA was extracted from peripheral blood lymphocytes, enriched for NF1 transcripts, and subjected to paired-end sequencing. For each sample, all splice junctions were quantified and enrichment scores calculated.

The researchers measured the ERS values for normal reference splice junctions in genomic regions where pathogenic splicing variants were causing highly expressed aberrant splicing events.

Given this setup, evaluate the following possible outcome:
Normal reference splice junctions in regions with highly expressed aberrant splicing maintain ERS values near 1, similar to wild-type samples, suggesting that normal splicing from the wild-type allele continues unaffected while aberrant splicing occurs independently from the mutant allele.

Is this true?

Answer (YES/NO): NO